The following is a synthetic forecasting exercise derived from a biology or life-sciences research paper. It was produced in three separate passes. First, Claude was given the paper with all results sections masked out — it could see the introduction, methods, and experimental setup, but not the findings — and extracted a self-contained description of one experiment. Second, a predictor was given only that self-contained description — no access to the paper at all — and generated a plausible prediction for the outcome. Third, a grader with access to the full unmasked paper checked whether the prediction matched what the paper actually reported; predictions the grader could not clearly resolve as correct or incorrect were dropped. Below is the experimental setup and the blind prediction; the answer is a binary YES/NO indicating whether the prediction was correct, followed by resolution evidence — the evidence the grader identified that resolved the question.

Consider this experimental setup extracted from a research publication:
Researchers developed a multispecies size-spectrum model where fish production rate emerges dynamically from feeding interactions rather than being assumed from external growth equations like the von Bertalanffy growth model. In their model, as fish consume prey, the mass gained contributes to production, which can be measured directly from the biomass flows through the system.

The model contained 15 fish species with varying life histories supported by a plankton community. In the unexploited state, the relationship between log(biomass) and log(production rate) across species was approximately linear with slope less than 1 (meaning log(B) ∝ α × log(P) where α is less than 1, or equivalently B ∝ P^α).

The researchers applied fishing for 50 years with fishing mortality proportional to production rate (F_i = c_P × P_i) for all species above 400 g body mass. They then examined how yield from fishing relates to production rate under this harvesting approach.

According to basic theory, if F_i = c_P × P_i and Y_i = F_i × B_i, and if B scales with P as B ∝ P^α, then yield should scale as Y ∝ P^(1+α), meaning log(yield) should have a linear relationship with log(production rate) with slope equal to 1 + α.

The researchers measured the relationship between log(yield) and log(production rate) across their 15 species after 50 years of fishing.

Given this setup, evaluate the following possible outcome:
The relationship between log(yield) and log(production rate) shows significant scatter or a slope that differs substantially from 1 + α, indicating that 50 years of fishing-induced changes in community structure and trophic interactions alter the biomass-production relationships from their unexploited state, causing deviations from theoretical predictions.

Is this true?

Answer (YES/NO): NO